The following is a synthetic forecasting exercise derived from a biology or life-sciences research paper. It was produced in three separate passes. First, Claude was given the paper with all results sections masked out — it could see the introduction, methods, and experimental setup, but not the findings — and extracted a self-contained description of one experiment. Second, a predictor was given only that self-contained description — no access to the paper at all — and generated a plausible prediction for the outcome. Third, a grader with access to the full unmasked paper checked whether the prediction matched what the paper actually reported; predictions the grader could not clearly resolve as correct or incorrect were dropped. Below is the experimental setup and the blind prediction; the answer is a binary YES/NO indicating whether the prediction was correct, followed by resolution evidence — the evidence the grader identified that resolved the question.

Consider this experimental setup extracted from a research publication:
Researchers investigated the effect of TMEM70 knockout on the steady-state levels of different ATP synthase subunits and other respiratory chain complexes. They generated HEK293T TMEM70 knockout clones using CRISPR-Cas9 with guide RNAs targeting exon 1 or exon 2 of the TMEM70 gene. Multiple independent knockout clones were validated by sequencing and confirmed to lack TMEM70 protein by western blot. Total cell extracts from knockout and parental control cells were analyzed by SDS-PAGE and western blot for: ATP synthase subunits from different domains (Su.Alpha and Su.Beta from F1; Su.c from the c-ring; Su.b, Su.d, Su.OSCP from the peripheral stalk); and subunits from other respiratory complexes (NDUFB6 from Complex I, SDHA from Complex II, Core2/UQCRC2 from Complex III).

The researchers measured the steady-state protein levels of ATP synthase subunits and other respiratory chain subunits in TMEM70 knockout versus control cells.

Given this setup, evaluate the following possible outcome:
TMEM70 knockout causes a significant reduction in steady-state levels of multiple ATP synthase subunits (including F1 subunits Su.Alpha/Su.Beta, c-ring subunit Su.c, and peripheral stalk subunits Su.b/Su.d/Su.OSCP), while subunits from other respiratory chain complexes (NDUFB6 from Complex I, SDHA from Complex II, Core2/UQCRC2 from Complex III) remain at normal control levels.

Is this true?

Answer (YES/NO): NO